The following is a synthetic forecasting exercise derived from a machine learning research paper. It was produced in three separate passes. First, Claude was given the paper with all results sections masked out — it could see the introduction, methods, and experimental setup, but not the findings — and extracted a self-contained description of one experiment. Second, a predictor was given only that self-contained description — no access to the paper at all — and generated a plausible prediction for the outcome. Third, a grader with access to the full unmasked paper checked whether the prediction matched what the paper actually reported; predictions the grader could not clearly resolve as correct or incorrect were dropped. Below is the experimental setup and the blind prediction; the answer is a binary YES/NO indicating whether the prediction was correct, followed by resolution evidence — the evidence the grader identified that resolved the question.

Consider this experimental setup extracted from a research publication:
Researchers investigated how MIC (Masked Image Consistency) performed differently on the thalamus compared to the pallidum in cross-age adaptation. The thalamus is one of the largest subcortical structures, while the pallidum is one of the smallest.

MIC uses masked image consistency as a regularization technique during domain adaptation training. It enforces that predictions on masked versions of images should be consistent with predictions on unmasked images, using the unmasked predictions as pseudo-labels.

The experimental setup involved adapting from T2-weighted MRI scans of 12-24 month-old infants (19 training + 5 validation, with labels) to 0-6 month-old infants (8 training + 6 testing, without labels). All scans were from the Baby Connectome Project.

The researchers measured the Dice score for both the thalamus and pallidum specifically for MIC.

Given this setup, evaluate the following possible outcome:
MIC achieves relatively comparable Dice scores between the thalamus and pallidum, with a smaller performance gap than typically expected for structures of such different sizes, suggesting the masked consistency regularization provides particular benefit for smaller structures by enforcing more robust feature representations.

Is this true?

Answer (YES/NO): NO